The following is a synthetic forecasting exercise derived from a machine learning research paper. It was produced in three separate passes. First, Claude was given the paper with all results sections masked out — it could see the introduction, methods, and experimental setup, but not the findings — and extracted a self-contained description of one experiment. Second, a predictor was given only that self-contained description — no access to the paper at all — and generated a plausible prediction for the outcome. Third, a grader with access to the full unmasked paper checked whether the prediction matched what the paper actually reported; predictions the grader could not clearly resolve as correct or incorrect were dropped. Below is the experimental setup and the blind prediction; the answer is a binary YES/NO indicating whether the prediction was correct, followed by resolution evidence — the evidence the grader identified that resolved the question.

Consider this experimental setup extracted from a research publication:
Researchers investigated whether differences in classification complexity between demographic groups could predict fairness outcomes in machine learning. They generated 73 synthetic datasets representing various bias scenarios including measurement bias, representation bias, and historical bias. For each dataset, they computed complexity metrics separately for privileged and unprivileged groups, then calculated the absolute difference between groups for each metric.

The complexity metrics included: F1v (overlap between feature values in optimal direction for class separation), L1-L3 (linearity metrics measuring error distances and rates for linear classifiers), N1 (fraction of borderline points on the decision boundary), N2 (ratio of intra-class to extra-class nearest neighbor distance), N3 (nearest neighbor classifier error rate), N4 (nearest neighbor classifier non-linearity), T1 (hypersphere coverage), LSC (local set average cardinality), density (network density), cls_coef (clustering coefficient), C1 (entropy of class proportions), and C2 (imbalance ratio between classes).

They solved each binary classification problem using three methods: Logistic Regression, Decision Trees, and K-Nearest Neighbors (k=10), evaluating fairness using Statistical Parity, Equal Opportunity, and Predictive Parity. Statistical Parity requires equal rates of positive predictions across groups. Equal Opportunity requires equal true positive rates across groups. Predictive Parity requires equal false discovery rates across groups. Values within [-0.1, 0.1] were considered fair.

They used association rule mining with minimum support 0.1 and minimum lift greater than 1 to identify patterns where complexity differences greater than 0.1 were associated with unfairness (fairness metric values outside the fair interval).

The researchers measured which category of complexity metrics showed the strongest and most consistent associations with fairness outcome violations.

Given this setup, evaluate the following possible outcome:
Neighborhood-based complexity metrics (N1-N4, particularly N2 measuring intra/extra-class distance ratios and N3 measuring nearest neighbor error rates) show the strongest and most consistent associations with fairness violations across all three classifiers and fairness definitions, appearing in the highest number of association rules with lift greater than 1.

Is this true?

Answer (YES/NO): NO